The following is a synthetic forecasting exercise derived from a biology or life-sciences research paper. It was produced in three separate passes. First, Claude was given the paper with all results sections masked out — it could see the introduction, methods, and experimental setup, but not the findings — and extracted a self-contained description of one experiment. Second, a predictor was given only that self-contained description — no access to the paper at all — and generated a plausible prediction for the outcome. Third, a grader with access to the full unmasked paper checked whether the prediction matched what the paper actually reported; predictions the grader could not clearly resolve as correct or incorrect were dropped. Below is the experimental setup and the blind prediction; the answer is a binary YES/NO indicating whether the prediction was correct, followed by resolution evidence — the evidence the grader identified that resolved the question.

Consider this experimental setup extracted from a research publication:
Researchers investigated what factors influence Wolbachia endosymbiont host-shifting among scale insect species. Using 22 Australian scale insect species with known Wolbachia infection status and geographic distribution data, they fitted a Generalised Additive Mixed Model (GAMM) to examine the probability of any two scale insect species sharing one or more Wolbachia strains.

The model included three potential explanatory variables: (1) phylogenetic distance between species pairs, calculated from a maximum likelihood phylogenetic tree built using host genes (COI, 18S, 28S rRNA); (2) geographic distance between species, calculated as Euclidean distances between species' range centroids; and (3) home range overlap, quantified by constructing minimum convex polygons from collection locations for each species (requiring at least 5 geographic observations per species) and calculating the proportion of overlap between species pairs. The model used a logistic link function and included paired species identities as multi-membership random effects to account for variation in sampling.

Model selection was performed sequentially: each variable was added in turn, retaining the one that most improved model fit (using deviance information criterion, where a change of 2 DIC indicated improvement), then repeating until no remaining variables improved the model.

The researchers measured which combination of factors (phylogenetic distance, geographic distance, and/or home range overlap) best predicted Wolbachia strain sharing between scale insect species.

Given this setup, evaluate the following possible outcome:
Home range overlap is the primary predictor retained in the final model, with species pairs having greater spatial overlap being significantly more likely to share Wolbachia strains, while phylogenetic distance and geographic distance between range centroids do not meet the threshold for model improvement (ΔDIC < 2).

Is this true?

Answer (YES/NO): NO